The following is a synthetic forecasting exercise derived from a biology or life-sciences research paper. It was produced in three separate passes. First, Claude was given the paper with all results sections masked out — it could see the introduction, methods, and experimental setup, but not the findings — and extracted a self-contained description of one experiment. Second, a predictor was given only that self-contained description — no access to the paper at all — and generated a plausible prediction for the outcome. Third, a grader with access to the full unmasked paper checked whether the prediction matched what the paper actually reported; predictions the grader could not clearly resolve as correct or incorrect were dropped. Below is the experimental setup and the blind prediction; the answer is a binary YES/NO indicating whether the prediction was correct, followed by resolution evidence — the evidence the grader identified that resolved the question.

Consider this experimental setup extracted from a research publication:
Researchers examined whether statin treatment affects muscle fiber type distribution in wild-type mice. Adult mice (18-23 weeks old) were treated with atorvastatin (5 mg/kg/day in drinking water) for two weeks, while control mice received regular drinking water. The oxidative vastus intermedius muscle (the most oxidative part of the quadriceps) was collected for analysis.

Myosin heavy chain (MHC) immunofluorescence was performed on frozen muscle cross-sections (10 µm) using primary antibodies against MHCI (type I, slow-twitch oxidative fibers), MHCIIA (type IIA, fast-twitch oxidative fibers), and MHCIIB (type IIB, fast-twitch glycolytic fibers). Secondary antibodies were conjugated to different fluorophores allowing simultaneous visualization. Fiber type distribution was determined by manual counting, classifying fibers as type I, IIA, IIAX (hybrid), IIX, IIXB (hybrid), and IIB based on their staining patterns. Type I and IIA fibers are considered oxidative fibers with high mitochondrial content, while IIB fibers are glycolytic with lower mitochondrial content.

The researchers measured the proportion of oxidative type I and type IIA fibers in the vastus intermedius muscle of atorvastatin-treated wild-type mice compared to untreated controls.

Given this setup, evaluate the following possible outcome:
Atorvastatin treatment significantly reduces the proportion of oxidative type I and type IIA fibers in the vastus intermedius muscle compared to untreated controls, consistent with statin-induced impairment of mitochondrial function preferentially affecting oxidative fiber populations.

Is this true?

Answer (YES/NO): NO